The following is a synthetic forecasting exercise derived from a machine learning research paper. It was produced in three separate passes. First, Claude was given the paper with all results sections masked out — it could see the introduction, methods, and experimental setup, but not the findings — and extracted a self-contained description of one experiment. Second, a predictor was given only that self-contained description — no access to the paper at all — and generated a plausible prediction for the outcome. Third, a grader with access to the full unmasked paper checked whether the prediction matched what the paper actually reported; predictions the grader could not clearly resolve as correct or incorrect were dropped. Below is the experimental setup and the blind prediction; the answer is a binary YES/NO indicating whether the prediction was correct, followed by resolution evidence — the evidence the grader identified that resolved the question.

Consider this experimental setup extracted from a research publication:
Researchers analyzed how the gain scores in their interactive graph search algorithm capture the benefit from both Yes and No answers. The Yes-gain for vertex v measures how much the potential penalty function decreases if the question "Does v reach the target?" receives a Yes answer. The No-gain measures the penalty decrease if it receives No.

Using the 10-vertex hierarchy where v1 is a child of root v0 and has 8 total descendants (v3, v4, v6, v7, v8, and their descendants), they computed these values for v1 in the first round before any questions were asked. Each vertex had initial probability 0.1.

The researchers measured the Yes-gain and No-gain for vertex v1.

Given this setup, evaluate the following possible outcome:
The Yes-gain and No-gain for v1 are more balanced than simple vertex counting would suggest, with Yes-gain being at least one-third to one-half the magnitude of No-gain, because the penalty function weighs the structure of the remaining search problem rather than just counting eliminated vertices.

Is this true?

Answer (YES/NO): YES